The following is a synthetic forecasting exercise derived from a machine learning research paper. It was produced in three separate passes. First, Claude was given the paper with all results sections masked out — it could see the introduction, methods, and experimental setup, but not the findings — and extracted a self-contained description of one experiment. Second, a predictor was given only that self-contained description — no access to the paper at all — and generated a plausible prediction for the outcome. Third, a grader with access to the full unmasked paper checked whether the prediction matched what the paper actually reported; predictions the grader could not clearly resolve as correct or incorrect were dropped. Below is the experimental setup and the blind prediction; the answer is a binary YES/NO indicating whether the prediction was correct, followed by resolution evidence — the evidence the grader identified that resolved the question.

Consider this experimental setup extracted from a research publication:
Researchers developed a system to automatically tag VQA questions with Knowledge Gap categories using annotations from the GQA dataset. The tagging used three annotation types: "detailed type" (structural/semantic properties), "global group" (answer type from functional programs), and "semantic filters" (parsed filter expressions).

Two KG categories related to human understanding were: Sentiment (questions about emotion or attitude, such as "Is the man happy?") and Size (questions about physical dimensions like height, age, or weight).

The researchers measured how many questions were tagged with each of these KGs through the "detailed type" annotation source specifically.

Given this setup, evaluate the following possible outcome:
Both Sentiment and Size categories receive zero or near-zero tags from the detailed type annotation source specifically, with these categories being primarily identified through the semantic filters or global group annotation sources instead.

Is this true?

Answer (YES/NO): YES